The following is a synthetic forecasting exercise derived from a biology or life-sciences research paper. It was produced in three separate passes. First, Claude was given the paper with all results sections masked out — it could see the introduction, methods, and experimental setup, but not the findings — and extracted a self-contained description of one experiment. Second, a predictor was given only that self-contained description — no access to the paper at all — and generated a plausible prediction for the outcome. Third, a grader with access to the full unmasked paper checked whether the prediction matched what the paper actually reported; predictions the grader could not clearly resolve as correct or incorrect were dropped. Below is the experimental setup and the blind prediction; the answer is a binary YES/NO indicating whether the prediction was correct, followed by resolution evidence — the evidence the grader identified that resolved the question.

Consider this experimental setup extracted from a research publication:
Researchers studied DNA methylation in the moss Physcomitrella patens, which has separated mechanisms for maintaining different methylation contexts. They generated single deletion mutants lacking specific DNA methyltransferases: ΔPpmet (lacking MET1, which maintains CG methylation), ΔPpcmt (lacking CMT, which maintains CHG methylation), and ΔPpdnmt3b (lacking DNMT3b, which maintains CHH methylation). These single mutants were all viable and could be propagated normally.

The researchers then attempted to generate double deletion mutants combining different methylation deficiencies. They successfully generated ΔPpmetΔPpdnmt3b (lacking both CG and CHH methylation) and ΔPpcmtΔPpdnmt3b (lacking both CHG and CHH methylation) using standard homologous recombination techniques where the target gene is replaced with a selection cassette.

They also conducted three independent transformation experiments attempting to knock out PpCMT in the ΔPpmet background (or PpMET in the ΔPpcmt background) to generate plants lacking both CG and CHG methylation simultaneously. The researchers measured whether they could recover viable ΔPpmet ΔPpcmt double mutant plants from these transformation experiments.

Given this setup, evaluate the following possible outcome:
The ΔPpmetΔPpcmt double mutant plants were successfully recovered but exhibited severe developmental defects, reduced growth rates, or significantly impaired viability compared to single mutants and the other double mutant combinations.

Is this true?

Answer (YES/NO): NO